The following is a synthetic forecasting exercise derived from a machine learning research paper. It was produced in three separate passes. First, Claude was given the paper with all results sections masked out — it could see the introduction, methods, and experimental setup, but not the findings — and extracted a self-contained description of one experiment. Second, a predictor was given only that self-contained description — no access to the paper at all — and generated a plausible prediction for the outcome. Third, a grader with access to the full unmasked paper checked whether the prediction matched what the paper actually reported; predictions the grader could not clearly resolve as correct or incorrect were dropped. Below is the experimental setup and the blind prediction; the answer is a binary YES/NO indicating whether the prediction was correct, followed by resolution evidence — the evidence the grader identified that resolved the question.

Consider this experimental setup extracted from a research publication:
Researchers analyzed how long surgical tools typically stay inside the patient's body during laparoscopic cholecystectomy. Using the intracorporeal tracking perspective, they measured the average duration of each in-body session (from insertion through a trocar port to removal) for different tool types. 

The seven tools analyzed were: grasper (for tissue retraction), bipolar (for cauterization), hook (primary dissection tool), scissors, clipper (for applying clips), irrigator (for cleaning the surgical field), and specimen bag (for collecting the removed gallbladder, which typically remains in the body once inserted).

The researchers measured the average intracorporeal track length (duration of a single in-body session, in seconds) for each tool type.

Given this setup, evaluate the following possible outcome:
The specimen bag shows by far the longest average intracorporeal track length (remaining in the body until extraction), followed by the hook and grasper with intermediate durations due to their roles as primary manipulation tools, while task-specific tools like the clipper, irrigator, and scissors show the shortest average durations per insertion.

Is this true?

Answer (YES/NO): NO